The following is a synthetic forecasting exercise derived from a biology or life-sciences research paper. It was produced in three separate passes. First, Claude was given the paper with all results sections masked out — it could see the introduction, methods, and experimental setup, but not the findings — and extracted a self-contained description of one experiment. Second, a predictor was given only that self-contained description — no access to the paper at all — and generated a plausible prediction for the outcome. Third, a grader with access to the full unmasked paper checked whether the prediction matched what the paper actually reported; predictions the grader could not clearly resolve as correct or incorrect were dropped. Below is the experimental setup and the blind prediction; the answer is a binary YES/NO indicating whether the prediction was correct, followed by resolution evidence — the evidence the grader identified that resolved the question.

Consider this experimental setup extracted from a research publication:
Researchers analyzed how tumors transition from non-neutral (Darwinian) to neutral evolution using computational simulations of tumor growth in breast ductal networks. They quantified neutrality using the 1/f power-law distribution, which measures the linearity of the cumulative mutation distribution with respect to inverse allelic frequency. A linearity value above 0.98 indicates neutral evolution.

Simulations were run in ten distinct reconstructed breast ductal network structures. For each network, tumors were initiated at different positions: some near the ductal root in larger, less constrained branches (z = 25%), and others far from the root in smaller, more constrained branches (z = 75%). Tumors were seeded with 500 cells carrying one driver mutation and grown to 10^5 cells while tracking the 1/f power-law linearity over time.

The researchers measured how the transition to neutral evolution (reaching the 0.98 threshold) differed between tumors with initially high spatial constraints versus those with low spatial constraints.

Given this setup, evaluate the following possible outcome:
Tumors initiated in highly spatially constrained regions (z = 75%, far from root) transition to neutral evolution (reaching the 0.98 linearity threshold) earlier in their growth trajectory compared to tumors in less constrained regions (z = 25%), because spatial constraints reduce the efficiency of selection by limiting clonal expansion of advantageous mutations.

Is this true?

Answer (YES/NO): NO